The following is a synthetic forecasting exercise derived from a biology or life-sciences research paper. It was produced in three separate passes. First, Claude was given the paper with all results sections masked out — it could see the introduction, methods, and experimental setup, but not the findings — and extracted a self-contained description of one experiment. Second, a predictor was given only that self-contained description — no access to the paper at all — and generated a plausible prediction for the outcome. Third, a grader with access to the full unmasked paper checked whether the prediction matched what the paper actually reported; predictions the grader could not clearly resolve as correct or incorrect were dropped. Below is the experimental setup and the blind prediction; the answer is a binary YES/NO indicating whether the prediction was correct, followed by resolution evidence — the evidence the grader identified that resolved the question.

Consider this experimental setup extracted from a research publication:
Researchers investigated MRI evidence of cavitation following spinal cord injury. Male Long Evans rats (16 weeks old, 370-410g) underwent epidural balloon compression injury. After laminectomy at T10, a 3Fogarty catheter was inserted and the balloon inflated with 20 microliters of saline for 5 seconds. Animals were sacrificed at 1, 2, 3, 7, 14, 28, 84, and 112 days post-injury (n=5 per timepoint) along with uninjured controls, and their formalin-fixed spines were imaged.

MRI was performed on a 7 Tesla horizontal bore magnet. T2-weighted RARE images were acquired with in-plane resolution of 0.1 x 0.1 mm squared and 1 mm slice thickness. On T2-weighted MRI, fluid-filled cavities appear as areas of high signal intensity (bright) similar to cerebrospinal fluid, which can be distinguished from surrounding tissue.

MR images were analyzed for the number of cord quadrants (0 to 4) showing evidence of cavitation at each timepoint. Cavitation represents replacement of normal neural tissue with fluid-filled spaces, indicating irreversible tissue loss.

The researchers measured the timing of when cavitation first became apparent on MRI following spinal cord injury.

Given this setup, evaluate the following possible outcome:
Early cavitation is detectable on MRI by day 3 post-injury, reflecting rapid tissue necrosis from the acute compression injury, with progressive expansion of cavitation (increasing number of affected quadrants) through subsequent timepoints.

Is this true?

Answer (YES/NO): NO